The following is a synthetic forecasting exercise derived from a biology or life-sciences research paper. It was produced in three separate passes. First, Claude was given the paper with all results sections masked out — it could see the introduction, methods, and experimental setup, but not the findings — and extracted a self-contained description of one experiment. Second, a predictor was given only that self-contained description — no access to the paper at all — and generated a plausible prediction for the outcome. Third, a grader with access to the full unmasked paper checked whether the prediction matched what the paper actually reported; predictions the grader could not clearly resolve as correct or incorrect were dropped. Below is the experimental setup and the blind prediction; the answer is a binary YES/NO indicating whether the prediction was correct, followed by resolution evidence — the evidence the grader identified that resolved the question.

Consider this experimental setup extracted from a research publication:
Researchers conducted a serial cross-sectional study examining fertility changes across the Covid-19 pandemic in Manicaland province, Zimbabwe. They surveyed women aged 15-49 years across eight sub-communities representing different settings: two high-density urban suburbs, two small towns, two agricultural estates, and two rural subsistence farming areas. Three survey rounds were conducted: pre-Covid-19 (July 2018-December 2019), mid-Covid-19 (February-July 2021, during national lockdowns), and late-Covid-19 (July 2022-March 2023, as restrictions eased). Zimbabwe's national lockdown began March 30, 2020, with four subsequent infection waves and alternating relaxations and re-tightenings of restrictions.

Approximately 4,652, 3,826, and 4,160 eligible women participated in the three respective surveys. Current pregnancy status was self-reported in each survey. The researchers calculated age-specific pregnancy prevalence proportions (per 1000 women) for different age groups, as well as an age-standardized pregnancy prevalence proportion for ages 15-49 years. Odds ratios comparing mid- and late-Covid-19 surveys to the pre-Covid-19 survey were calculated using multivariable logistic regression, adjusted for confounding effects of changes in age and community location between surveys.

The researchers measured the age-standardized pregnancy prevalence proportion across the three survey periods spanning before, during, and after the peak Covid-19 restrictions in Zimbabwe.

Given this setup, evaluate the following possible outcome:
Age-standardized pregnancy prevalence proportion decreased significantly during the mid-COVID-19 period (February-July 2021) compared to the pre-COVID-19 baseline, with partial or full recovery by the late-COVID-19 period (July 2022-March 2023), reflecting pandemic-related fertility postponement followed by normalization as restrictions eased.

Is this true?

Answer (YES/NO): NO